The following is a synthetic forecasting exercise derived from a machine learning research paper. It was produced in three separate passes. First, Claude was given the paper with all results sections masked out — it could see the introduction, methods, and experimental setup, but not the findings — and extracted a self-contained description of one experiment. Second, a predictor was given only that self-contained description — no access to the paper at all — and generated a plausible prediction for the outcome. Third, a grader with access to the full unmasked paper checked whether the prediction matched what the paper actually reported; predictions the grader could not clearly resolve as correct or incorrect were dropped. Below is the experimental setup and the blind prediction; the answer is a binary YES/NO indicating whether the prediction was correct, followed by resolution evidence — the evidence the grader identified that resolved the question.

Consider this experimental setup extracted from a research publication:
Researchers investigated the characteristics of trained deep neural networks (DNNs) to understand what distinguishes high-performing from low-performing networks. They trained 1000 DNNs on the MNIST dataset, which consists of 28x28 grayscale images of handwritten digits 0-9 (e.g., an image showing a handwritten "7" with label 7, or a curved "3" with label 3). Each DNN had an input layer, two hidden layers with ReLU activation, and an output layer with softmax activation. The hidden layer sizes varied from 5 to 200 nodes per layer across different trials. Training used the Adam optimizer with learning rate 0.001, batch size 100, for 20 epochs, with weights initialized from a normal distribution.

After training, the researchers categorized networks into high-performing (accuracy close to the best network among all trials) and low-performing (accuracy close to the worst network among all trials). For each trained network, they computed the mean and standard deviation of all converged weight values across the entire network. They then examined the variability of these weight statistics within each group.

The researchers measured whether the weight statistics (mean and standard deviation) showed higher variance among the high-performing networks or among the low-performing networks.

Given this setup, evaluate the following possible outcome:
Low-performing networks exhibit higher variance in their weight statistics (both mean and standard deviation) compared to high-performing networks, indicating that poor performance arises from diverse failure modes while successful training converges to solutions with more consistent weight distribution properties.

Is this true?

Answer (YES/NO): YES